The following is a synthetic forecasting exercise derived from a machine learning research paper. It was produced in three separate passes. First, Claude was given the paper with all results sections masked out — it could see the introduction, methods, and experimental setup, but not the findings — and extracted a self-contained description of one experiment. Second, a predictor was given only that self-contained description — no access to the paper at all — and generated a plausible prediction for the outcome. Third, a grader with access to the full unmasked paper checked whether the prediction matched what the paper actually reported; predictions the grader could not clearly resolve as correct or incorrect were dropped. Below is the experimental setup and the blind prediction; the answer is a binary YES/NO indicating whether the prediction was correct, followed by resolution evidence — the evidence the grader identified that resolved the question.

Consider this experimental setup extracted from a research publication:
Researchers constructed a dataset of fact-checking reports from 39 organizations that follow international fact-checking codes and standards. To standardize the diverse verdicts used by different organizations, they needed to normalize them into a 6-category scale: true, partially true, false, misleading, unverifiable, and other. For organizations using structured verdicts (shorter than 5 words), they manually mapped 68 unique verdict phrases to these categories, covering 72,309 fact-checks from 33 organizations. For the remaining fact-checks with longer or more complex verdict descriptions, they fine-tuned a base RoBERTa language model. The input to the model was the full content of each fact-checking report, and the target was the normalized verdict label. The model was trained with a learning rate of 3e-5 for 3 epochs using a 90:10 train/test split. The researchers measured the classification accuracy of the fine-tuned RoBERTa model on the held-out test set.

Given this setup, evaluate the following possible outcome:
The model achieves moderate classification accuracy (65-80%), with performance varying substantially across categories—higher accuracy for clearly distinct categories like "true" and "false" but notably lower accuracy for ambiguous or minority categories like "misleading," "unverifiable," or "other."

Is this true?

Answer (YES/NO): NO